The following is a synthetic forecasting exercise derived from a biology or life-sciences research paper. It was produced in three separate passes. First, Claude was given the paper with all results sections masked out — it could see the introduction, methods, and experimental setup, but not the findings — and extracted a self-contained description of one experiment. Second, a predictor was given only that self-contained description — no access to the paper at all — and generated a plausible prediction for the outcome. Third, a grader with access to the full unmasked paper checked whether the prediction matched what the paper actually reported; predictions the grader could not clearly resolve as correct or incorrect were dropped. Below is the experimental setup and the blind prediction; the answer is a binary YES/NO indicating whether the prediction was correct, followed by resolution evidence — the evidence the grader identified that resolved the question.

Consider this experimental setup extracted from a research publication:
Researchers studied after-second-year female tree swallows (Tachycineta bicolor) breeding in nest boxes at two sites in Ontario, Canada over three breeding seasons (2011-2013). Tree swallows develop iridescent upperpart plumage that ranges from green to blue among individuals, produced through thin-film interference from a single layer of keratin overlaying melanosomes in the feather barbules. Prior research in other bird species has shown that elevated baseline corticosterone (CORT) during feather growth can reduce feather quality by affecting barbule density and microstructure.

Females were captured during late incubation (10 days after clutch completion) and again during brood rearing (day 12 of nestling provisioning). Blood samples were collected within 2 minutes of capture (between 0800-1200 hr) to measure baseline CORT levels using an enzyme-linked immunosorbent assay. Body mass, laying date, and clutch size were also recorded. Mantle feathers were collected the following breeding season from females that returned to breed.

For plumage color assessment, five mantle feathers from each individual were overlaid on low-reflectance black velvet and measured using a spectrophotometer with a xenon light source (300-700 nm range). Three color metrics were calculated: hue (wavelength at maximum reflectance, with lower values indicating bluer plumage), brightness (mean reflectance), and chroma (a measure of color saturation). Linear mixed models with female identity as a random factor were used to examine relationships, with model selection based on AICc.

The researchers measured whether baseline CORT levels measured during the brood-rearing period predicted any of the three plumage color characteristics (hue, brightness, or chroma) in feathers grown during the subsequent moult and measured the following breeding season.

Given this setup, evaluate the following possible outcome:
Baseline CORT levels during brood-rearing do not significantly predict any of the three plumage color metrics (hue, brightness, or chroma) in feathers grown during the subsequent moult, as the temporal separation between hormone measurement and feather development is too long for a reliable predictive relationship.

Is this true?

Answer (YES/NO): YES